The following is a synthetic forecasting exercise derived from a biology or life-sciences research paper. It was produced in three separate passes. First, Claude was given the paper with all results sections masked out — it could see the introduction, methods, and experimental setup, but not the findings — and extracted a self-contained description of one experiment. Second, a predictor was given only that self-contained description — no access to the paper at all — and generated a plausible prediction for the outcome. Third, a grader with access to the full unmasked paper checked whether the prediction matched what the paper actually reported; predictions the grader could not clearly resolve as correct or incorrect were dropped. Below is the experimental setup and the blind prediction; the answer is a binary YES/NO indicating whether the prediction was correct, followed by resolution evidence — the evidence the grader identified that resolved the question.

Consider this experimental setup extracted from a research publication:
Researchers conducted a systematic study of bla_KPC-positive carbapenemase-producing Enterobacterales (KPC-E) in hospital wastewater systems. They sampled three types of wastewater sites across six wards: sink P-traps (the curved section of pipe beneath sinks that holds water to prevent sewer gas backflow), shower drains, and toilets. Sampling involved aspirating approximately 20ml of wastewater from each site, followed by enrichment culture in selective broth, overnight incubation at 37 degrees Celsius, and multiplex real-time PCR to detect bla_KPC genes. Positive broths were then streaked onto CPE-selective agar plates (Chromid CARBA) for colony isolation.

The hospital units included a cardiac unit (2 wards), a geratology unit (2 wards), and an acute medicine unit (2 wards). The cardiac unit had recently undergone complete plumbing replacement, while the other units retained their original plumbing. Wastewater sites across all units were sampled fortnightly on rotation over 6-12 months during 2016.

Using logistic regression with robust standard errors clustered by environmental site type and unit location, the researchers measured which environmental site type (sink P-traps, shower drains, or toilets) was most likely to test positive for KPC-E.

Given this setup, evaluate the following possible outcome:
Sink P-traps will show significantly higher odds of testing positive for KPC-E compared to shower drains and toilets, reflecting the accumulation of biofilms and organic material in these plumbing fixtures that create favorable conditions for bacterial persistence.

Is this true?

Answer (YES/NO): NO